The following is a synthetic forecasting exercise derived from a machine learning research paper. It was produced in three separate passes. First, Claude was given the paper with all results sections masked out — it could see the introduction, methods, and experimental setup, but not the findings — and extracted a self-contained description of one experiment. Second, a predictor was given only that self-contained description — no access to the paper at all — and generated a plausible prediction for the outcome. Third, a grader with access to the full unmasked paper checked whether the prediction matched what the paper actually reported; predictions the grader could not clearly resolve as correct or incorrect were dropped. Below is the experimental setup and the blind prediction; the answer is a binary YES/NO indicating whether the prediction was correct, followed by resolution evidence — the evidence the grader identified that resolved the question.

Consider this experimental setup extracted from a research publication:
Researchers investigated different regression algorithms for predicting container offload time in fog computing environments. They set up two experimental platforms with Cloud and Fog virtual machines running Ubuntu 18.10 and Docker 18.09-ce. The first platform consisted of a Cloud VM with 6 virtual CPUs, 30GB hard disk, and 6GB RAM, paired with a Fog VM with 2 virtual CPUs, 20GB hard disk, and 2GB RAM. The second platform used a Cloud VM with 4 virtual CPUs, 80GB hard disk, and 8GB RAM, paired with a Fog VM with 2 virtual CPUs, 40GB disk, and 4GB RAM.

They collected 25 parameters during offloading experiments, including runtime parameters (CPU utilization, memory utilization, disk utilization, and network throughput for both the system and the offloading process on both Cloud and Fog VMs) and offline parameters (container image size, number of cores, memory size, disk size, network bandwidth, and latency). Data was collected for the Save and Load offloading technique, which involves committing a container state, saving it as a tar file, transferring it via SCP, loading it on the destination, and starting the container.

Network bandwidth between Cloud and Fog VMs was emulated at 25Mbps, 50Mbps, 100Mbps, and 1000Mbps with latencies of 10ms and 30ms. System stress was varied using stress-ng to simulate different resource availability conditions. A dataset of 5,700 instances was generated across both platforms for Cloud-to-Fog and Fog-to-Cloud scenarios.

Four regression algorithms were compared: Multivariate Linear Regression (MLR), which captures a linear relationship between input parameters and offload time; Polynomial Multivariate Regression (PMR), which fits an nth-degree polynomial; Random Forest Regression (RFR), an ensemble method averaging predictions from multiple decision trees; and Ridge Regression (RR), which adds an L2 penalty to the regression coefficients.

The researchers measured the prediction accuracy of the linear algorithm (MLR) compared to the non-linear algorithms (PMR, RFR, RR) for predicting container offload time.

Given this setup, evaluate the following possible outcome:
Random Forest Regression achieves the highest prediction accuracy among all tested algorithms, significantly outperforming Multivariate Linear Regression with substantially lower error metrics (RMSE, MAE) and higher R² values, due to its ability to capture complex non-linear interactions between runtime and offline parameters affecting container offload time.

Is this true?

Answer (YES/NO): YES